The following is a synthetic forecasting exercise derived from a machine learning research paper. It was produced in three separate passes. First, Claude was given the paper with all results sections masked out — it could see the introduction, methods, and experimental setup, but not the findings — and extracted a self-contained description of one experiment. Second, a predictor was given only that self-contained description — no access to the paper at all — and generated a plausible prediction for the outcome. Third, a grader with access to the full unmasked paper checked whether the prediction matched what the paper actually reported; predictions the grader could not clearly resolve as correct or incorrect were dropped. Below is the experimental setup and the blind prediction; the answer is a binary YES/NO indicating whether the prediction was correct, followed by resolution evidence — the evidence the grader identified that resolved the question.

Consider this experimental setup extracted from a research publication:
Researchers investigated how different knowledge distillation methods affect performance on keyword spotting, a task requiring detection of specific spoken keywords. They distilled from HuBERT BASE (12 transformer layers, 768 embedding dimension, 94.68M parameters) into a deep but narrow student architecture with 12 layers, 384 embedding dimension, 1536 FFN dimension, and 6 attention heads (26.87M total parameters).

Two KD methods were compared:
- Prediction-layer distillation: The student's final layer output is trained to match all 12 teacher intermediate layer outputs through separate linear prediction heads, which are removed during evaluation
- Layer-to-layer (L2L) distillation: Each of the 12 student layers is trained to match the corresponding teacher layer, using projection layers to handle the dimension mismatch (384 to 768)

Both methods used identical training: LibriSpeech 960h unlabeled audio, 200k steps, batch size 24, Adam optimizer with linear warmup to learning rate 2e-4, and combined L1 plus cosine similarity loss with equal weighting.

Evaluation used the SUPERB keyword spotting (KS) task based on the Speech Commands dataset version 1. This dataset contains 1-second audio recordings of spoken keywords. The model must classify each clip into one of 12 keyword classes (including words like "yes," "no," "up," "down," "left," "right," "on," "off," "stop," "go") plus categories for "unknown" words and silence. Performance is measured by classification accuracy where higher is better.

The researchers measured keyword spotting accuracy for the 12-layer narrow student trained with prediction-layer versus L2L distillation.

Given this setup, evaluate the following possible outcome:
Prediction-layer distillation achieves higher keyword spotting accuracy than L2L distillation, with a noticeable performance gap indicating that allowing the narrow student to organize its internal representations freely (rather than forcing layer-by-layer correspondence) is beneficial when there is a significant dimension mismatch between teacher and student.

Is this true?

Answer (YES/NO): NO